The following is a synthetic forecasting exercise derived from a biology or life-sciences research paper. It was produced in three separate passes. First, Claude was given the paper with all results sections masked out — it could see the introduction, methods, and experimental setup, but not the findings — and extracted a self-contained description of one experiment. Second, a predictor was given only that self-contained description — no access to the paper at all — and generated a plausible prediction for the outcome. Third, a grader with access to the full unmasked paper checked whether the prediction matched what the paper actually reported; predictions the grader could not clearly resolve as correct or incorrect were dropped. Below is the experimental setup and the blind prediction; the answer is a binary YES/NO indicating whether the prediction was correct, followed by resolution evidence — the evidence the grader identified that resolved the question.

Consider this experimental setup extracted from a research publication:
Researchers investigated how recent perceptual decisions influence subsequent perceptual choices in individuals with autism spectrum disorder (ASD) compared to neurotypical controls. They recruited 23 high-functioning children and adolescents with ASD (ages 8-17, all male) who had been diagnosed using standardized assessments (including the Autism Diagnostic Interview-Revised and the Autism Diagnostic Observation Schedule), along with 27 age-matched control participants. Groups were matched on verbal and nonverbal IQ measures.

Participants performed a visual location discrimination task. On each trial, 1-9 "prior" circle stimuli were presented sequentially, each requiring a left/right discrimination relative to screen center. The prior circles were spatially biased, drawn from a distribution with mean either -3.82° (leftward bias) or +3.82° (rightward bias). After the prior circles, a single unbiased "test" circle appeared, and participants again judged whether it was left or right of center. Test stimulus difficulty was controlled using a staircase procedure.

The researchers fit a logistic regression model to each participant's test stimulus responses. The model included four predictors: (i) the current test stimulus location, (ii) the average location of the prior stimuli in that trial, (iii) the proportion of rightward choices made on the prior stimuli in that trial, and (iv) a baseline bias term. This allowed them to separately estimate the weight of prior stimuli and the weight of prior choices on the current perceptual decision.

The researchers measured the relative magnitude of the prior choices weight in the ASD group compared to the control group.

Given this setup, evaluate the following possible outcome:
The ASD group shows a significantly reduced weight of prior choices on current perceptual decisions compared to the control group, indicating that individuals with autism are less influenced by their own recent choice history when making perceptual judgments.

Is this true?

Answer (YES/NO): NO